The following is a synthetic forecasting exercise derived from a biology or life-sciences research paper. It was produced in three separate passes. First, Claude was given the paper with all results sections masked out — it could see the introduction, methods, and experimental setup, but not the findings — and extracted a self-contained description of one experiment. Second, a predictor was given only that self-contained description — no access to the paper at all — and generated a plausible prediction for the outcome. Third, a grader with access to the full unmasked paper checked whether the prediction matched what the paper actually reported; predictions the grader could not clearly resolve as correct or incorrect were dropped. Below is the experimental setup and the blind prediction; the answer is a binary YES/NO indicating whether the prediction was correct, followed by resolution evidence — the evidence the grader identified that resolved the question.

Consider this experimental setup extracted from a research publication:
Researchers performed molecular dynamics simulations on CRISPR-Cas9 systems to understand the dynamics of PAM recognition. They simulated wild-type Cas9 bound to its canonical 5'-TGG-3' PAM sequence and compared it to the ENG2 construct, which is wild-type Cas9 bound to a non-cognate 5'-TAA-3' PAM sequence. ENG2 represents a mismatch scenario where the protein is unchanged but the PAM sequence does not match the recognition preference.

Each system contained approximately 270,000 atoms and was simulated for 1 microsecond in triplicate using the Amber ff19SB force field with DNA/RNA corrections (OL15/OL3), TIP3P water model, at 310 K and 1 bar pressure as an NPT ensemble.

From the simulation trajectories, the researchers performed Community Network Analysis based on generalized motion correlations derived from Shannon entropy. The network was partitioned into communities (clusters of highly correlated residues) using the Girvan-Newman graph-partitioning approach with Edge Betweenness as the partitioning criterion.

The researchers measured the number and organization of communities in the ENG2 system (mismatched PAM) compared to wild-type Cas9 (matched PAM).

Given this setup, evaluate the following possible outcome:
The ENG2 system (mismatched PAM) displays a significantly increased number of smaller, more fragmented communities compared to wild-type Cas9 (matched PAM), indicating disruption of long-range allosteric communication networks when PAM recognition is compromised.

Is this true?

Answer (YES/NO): YES